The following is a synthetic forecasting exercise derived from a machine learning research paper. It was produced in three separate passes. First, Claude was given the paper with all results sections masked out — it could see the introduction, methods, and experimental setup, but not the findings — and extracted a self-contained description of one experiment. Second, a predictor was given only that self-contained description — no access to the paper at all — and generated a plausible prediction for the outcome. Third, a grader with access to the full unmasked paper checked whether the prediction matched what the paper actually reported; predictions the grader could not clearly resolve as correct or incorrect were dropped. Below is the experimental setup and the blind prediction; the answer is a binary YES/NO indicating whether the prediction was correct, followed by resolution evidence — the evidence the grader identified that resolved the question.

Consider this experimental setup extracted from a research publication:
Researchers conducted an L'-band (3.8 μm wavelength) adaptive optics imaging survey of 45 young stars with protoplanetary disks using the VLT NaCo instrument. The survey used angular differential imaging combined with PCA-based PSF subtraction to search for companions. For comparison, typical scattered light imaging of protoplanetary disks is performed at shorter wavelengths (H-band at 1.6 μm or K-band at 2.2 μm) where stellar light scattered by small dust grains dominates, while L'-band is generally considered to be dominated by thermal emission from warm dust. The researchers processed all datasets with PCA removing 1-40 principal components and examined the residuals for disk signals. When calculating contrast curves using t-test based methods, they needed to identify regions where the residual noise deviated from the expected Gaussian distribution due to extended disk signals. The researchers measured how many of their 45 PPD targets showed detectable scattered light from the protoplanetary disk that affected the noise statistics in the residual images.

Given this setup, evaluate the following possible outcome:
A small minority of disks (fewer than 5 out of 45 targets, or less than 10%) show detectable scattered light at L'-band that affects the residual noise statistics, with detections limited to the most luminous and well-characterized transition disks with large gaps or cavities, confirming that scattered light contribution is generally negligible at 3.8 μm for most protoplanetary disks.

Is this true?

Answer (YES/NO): NO